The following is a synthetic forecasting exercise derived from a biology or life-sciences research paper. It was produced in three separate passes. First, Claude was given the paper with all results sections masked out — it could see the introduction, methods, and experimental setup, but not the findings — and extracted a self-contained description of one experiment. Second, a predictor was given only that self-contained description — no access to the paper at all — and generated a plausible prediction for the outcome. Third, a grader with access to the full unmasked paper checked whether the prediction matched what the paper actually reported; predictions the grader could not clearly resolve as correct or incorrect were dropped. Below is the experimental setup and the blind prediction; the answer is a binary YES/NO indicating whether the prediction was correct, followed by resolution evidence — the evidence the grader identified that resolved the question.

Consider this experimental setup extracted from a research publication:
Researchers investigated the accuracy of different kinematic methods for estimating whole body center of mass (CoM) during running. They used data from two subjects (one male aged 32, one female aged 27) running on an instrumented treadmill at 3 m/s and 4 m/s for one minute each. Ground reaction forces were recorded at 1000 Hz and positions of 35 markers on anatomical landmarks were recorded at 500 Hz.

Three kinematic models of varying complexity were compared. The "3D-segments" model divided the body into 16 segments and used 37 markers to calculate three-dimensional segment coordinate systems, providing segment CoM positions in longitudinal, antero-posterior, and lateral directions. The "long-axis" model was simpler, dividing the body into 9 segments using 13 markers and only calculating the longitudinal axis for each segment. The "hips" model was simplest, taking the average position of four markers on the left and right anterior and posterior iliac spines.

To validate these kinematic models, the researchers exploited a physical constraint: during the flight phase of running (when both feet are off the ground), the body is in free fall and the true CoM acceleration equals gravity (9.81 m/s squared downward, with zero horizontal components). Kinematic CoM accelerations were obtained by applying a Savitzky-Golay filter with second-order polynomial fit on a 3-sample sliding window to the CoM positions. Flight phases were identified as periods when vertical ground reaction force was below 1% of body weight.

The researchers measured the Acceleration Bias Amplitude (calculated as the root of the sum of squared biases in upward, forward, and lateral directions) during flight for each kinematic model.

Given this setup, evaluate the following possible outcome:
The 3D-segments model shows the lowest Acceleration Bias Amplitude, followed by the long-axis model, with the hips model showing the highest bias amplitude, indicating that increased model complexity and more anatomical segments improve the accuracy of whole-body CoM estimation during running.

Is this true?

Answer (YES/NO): YES